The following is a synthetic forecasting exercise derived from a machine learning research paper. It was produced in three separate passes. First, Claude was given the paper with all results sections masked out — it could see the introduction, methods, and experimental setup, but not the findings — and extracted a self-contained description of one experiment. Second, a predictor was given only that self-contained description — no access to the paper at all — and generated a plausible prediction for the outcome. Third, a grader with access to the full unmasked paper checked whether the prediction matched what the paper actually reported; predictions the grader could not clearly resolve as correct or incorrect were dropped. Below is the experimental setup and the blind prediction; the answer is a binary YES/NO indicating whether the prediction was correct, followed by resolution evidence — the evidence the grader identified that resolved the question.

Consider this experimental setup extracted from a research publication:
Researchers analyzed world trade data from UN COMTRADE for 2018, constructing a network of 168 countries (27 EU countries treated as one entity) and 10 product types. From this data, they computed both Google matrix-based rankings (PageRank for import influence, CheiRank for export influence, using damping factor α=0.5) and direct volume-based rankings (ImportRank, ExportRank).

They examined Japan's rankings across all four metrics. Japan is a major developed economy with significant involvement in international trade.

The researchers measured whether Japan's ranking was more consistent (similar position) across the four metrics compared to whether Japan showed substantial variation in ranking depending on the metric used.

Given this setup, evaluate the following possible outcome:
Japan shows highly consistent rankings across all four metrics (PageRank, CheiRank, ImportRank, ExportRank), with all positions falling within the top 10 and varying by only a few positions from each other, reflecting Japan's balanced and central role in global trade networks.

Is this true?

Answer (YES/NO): YES